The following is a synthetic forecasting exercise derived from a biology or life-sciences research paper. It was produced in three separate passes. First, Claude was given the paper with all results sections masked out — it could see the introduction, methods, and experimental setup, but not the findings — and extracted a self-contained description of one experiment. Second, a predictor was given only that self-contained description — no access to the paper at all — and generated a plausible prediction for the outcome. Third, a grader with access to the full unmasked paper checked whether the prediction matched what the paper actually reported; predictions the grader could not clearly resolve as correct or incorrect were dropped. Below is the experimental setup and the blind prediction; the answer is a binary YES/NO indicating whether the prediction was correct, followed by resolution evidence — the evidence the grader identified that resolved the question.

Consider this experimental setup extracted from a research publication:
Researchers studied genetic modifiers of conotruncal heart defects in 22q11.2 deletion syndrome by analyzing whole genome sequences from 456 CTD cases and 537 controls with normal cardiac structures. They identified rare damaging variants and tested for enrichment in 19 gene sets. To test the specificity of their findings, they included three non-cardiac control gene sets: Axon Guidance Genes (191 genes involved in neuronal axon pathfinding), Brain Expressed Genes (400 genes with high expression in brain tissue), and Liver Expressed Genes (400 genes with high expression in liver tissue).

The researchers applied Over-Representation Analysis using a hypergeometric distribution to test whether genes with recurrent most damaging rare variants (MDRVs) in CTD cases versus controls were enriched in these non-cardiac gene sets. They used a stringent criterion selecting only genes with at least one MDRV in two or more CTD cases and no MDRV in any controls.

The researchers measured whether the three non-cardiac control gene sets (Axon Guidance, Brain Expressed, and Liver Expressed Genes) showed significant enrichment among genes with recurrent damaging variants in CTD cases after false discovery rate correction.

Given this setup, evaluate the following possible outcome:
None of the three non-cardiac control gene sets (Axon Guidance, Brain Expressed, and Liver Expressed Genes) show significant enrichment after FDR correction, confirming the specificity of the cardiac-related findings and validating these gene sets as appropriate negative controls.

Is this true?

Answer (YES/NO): YES